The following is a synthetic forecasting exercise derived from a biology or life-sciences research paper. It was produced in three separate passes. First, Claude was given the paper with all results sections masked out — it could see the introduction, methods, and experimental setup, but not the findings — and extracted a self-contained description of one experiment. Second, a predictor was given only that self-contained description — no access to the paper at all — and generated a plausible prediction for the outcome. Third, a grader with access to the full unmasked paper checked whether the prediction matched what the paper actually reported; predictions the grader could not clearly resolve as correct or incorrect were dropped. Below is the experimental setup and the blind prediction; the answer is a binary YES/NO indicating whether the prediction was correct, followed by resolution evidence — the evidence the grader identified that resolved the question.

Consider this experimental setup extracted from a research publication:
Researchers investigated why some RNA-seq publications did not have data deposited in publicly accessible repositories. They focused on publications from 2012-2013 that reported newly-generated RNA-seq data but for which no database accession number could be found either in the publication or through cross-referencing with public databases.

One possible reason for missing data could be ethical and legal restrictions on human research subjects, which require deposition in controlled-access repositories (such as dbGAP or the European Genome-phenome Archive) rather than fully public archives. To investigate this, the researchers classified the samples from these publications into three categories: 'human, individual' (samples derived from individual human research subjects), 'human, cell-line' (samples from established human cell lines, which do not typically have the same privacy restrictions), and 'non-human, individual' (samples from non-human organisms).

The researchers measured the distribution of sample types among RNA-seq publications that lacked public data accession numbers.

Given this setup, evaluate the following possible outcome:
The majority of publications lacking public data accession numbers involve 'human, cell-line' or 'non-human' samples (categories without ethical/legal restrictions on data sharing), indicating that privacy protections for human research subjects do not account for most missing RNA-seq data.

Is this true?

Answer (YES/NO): YES